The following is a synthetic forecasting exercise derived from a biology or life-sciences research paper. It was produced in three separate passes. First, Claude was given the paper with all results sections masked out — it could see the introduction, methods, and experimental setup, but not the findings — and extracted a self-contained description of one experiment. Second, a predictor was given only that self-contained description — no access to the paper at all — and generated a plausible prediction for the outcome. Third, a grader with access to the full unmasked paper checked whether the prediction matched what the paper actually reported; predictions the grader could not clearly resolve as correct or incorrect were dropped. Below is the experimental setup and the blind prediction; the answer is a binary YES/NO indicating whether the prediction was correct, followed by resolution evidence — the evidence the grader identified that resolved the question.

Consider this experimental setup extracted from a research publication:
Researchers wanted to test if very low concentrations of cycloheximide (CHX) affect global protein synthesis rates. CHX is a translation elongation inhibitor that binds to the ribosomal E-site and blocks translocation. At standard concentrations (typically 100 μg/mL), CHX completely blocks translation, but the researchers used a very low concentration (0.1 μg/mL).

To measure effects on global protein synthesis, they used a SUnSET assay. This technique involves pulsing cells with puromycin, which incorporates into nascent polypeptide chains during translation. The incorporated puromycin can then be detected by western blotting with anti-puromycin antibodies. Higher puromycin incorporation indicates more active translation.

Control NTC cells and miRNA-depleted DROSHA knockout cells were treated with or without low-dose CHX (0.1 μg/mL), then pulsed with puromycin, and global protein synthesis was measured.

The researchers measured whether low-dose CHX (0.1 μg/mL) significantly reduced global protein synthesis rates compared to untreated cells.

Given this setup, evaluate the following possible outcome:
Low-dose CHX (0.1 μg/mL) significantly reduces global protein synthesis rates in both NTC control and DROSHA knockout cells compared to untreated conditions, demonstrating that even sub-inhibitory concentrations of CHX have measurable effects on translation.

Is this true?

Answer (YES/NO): NO